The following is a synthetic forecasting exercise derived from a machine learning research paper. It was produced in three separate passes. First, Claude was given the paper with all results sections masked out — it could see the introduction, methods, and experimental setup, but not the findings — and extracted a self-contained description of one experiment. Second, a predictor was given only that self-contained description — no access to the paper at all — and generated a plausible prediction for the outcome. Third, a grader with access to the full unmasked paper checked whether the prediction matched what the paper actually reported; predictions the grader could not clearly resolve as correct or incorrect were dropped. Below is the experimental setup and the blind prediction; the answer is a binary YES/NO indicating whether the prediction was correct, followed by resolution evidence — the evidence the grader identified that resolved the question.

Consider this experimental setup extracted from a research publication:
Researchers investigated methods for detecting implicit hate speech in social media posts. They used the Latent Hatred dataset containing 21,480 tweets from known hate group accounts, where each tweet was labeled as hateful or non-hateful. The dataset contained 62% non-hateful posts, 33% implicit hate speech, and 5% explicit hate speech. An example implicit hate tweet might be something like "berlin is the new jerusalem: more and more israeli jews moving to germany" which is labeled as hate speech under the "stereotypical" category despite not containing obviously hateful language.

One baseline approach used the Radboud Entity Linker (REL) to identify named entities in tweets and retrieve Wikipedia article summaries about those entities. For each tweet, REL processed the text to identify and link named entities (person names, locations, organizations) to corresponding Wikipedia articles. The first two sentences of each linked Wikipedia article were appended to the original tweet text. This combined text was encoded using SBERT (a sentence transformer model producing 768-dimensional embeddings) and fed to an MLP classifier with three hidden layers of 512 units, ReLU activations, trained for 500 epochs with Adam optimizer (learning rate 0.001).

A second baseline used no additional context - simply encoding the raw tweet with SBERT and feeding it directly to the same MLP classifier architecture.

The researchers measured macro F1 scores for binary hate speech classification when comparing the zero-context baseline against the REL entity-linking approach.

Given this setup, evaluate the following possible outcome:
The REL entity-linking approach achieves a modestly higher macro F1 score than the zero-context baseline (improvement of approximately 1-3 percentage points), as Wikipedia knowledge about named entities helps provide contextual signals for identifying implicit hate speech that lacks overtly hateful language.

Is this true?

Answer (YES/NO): NO